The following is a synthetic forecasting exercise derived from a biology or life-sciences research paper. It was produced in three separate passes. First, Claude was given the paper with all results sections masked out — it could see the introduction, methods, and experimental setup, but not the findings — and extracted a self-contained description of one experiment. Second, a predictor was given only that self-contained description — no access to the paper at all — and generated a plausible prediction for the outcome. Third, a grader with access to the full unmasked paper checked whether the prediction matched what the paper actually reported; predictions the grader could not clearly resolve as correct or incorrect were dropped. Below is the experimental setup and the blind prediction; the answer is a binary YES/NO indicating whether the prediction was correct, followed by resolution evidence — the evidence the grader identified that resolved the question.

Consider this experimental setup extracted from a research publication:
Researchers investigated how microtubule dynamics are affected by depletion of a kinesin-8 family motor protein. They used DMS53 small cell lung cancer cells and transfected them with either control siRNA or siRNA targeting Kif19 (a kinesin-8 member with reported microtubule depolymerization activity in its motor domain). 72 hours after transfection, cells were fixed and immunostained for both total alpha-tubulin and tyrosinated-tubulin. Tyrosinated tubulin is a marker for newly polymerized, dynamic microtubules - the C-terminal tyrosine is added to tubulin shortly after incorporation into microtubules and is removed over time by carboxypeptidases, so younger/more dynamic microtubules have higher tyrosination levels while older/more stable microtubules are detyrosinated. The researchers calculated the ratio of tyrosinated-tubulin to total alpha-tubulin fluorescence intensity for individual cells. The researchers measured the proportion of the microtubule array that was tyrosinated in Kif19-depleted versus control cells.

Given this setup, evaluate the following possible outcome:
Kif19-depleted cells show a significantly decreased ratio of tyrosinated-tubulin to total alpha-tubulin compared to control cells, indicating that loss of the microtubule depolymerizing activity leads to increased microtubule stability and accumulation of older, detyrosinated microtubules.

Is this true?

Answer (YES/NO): NO